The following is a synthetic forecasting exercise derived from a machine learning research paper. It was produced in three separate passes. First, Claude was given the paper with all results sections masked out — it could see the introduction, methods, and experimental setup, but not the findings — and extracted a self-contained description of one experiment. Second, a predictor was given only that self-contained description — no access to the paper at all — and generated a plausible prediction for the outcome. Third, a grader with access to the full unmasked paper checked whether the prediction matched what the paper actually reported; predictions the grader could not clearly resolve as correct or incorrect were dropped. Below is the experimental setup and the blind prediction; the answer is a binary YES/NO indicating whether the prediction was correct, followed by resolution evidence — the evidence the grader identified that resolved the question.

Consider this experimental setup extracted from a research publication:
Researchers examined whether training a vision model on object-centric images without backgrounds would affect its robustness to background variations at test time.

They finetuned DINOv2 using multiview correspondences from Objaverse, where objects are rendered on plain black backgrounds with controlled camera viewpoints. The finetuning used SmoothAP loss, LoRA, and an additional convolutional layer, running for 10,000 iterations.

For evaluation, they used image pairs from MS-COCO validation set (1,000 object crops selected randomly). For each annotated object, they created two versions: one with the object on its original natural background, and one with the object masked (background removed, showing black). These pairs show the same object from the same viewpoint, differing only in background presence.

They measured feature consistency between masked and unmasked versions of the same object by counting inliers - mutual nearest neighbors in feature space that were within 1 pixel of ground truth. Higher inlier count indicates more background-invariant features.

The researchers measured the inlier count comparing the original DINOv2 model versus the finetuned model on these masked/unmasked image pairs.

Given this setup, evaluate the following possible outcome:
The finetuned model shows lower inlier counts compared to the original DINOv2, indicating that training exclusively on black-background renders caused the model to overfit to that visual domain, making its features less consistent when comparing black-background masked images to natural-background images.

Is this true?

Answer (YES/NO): NO